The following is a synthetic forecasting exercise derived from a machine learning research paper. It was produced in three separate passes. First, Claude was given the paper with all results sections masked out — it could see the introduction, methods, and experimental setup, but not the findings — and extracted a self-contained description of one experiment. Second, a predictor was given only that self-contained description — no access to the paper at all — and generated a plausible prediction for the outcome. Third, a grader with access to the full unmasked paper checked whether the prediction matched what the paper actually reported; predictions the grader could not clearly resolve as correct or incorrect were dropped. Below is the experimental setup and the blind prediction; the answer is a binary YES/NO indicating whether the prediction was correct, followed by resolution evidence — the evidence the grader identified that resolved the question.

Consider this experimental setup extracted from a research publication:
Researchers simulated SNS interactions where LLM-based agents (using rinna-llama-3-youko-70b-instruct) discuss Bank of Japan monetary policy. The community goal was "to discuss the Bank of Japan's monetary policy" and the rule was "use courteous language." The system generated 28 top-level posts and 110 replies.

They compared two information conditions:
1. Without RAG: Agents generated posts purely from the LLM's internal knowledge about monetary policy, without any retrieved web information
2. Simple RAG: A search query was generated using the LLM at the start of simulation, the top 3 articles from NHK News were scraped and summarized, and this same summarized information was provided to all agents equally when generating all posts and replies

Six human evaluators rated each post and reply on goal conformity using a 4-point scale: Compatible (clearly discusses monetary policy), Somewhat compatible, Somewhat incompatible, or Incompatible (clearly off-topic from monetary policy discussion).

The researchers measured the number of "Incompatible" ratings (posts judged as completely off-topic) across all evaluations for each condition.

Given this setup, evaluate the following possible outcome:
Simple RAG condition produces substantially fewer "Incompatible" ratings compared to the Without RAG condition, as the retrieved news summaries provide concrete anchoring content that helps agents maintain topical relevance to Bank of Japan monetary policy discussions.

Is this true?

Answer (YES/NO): NO